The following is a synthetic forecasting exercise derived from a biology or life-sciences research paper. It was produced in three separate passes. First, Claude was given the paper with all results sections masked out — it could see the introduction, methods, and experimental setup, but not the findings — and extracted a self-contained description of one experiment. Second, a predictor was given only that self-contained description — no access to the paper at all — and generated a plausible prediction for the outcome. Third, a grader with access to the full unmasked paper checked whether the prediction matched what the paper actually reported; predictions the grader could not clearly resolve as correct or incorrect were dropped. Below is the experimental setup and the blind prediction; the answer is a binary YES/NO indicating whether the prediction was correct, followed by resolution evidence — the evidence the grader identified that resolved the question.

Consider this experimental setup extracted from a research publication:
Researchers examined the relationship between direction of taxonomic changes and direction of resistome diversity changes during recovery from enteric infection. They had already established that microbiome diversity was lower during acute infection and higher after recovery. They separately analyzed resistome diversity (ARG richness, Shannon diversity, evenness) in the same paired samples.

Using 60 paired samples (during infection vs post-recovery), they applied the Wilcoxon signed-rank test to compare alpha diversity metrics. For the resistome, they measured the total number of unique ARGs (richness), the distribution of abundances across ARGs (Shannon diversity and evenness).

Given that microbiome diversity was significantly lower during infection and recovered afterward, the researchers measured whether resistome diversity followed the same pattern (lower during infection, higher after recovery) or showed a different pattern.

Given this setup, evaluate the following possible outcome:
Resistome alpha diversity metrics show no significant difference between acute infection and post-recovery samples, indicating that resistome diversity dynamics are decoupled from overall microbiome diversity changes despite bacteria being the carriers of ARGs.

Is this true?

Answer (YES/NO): NO